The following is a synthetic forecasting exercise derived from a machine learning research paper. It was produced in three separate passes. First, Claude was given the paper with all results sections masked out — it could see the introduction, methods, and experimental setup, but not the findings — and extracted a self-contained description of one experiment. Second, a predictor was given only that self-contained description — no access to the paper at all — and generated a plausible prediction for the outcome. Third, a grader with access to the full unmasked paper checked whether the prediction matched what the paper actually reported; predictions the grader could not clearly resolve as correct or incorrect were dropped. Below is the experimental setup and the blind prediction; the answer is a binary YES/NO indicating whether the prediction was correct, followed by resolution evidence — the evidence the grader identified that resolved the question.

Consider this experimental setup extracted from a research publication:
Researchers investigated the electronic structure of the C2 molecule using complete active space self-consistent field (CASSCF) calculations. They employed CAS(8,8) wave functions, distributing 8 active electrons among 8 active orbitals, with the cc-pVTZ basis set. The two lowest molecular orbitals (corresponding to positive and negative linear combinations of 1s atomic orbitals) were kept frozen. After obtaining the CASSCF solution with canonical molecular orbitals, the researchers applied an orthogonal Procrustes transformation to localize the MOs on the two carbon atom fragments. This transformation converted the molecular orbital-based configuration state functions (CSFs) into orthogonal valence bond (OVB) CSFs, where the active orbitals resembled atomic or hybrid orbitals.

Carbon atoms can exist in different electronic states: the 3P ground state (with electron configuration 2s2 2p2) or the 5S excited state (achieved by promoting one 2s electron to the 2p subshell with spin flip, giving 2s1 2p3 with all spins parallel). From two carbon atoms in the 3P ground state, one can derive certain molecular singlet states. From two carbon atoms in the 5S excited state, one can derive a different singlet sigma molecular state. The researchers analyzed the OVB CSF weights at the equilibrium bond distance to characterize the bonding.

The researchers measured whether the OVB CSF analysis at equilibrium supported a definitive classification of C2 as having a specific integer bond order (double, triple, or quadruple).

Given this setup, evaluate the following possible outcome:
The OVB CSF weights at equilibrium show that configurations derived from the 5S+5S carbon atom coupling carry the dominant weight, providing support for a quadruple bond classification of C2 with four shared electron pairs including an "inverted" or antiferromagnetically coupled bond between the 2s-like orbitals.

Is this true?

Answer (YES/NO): NO